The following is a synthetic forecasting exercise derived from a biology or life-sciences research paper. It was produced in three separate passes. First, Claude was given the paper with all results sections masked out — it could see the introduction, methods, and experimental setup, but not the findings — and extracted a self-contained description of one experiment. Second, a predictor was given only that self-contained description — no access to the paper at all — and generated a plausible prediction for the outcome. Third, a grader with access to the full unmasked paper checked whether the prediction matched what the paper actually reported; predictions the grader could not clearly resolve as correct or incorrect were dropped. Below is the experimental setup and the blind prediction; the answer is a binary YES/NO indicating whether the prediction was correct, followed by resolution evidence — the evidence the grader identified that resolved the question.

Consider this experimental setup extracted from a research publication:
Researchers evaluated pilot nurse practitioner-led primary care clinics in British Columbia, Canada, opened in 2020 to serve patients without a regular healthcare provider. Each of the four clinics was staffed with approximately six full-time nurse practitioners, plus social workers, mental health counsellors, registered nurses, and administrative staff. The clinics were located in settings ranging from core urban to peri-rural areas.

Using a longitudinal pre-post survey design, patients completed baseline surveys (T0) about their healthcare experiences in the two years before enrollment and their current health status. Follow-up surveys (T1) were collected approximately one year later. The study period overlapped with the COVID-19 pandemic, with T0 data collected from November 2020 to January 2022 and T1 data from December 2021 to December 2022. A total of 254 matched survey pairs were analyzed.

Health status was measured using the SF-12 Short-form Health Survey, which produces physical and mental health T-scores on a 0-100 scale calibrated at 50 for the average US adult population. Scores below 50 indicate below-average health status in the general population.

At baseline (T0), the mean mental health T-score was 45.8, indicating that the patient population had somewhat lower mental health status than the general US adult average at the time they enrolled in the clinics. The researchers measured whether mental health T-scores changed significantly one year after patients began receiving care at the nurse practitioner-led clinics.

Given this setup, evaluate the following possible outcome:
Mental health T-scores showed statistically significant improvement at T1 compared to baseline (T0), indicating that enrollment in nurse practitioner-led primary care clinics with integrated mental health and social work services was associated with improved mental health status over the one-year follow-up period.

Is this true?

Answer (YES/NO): NO